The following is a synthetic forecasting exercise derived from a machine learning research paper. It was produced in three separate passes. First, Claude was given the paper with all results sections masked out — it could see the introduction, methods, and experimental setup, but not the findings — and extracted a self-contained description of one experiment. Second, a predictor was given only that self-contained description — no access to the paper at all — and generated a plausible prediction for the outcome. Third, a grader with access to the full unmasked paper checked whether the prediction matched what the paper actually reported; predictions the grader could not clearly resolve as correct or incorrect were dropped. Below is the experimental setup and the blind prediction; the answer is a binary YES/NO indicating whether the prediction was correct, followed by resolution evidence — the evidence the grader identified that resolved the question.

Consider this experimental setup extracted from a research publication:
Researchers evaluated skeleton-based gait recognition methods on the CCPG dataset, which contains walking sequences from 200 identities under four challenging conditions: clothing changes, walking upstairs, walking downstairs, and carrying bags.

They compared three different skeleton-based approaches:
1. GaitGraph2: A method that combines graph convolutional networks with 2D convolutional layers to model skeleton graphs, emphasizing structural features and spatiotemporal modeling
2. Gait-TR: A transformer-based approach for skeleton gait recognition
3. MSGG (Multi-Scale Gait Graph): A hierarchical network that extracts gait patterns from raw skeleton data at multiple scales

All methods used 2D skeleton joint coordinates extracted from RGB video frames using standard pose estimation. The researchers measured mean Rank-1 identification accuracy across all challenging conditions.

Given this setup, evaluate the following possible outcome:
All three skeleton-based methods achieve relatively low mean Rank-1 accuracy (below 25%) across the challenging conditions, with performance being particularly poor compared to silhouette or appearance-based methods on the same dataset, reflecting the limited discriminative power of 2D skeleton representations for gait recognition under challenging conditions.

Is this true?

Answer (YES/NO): NO